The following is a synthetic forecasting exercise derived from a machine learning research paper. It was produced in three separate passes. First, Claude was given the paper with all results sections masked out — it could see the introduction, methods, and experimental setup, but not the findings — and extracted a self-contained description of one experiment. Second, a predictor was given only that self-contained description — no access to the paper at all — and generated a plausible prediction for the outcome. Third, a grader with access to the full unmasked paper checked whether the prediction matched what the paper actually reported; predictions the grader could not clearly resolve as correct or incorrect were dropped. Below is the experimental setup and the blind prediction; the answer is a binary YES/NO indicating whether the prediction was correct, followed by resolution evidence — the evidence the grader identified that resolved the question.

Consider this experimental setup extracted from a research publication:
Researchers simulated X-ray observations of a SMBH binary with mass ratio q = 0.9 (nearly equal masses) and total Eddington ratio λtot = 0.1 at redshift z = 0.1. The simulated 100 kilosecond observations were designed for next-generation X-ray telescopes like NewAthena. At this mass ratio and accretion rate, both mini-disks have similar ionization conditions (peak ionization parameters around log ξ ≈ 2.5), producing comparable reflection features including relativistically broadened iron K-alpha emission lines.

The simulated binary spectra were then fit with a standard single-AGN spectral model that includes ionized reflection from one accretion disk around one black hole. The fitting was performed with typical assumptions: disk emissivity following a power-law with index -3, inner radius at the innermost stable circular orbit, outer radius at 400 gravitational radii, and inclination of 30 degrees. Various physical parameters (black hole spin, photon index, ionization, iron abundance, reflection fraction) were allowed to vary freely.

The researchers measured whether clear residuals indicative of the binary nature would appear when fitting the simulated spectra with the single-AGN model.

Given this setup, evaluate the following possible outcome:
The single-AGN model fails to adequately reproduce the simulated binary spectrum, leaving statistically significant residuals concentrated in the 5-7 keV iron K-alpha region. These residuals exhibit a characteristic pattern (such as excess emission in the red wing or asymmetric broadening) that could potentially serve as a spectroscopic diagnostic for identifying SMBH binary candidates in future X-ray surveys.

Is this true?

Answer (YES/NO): NO